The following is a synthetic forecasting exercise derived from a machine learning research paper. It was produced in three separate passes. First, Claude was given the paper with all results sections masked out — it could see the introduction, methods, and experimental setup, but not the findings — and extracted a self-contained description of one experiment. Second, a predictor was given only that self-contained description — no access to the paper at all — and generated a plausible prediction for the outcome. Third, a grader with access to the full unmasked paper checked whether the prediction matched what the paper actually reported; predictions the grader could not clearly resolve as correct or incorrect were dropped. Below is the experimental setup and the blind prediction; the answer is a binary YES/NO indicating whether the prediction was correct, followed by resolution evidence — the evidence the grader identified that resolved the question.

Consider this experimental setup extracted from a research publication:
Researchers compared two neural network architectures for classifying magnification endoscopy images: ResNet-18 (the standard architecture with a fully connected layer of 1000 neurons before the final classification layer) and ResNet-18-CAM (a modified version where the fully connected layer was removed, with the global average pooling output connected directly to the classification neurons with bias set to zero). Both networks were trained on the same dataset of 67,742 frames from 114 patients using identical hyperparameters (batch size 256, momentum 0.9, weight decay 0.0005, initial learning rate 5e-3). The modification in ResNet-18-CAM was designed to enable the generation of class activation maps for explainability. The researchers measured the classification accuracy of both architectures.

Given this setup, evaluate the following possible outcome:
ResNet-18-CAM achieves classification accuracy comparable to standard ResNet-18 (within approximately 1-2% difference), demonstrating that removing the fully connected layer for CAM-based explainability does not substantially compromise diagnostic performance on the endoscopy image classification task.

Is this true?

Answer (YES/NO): NO